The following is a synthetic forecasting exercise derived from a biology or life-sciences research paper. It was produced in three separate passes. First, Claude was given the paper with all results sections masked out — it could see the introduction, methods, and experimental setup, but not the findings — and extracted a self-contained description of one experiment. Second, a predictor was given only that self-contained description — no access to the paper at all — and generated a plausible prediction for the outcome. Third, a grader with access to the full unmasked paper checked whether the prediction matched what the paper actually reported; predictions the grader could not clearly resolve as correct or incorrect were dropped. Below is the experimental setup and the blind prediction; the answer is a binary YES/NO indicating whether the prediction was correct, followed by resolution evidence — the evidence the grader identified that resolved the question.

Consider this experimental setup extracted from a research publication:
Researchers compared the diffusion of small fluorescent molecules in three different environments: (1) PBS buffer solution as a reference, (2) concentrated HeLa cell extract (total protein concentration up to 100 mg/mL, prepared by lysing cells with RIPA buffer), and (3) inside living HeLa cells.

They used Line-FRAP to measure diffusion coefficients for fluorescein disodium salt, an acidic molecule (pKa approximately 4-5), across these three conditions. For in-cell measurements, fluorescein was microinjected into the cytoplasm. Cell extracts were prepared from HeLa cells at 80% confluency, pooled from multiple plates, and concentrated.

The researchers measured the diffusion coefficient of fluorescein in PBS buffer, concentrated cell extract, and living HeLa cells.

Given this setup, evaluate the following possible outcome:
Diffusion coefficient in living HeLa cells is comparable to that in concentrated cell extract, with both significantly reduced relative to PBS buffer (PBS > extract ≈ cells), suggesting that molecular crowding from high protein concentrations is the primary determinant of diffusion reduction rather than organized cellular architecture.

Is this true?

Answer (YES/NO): NO